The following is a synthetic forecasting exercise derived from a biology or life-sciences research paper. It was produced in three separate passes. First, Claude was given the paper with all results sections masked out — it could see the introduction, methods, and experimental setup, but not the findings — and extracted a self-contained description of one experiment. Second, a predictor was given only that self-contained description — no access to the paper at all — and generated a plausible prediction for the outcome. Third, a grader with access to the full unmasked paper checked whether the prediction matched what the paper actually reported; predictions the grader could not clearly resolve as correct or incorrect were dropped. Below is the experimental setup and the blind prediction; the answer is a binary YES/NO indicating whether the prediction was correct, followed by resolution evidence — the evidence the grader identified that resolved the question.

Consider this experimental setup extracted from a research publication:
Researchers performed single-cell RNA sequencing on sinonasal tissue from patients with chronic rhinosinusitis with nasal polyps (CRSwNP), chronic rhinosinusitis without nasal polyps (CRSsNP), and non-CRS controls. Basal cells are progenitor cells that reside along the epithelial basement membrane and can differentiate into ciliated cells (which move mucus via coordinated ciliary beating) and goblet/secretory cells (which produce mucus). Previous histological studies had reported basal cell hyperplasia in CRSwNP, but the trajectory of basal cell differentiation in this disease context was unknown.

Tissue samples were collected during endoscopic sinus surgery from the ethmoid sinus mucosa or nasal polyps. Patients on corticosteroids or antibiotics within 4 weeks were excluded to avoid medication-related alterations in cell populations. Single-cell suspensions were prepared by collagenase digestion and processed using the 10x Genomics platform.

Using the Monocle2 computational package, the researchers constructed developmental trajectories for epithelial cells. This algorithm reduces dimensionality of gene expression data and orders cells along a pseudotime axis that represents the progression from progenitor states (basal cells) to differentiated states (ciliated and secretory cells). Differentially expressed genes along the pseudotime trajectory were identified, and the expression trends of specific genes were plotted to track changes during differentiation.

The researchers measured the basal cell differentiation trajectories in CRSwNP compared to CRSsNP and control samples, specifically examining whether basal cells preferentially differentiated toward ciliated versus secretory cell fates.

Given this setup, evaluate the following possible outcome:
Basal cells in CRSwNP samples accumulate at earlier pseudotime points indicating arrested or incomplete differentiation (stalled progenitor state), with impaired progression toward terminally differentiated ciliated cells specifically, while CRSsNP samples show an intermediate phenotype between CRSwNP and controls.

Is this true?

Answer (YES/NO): NO